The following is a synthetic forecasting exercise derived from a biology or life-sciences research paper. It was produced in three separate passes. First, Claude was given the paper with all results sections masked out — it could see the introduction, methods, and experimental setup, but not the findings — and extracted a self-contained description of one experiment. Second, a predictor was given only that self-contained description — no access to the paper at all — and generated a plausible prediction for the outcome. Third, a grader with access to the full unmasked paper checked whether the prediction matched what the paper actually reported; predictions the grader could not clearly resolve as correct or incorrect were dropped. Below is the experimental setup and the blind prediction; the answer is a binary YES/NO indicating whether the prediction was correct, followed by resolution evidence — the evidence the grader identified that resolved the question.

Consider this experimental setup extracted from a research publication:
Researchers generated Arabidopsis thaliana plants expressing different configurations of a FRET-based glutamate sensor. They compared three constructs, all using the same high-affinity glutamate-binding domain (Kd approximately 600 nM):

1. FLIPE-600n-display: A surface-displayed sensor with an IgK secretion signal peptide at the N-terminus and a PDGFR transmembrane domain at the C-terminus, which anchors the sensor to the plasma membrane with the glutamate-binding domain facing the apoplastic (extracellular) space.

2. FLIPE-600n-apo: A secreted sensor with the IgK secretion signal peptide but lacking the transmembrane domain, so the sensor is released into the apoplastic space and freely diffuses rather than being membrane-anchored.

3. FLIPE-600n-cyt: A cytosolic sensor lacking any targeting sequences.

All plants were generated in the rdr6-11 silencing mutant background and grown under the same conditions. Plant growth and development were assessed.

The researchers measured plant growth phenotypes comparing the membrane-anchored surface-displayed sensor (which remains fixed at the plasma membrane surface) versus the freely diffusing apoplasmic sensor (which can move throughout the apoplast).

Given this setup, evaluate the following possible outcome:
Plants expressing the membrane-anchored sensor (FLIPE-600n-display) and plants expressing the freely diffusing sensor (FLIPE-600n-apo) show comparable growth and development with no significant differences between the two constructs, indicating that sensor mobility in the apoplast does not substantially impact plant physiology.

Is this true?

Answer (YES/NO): NO